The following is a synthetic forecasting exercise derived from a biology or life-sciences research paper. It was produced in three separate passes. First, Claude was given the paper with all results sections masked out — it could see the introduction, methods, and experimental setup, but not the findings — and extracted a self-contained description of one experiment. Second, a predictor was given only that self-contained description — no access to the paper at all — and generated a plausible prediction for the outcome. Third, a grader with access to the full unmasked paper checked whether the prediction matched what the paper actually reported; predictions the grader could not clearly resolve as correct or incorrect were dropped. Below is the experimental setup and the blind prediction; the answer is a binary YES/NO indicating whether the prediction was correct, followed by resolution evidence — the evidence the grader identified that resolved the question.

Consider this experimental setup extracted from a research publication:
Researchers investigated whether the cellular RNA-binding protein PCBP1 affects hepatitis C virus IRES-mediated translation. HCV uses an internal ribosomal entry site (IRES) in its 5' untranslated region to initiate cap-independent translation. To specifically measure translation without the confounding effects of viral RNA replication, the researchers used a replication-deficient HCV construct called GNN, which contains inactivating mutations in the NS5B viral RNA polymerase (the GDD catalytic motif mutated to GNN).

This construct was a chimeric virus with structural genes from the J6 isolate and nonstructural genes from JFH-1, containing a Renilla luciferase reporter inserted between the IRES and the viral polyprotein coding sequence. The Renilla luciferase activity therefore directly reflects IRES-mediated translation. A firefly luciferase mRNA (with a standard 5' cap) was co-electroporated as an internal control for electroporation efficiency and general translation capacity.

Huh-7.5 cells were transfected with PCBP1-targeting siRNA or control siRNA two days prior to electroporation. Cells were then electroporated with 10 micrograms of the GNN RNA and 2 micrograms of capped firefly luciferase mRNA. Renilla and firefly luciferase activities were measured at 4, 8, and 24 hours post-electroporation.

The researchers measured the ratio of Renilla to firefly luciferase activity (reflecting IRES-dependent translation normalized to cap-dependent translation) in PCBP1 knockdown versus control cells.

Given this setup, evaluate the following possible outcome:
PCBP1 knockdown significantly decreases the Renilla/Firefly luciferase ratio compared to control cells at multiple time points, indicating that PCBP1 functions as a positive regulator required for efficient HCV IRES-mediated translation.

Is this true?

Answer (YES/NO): NO